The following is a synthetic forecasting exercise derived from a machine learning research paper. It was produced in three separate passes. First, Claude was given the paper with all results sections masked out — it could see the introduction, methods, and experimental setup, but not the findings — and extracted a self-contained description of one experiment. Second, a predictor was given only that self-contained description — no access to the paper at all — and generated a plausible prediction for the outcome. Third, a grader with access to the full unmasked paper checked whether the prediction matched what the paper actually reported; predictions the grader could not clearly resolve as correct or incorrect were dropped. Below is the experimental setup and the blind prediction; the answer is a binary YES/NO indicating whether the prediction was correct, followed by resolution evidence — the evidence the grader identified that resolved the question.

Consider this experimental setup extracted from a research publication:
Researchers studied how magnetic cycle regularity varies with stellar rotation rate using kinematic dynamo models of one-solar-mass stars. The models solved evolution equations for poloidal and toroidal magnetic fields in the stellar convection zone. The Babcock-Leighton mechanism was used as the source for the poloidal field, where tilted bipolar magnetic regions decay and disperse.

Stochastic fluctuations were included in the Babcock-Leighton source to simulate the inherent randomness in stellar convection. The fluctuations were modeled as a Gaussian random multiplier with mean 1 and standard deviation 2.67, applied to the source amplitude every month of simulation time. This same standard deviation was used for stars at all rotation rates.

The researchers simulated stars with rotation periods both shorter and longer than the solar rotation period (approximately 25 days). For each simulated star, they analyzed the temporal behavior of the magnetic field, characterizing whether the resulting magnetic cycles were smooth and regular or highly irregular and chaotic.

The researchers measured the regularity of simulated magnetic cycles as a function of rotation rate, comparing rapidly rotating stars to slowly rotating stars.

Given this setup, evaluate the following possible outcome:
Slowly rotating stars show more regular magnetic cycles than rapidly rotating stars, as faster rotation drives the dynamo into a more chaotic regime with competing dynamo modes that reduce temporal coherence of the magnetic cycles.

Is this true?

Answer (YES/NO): YES